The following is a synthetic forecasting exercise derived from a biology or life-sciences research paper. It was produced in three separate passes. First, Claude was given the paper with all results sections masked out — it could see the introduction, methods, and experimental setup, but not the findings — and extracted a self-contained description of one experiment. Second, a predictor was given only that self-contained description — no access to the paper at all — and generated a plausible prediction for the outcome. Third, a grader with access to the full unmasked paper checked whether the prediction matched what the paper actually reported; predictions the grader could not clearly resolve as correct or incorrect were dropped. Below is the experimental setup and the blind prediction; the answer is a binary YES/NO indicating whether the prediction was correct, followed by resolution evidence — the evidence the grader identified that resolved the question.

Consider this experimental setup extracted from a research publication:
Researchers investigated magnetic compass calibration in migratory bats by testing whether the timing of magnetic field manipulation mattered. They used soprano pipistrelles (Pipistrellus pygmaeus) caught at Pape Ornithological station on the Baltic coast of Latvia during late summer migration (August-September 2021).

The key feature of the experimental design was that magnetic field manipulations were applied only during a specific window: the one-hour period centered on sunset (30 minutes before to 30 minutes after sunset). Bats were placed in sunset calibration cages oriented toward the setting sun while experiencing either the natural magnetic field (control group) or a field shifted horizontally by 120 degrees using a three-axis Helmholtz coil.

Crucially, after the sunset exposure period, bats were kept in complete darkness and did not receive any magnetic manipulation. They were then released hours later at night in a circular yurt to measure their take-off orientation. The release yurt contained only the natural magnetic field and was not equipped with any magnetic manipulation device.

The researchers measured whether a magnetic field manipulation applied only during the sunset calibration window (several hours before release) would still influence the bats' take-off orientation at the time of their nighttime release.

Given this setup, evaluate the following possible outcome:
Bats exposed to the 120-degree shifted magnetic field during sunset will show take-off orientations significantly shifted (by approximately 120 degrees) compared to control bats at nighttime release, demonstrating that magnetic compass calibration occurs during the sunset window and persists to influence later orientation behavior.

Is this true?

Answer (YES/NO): NO